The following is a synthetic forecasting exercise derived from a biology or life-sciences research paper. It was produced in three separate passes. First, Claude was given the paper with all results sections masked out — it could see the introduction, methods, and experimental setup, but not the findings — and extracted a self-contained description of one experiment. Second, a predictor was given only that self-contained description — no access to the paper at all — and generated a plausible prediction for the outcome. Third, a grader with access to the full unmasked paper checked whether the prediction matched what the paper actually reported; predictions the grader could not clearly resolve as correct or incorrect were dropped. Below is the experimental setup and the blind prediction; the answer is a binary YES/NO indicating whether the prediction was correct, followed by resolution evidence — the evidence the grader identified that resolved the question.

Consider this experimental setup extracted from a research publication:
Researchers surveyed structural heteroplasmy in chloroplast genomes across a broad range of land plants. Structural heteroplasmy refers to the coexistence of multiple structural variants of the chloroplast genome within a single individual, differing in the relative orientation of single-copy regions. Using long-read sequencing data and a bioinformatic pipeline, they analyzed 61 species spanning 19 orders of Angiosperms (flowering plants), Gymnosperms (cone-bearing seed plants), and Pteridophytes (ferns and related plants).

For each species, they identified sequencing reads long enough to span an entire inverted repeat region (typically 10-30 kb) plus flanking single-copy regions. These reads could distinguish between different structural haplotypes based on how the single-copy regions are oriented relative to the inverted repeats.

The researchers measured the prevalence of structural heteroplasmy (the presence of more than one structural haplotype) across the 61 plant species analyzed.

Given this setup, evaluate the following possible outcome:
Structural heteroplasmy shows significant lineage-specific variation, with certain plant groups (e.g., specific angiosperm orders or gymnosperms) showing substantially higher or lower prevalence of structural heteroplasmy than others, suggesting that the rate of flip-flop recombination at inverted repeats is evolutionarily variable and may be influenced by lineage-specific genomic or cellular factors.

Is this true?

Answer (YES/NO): NO